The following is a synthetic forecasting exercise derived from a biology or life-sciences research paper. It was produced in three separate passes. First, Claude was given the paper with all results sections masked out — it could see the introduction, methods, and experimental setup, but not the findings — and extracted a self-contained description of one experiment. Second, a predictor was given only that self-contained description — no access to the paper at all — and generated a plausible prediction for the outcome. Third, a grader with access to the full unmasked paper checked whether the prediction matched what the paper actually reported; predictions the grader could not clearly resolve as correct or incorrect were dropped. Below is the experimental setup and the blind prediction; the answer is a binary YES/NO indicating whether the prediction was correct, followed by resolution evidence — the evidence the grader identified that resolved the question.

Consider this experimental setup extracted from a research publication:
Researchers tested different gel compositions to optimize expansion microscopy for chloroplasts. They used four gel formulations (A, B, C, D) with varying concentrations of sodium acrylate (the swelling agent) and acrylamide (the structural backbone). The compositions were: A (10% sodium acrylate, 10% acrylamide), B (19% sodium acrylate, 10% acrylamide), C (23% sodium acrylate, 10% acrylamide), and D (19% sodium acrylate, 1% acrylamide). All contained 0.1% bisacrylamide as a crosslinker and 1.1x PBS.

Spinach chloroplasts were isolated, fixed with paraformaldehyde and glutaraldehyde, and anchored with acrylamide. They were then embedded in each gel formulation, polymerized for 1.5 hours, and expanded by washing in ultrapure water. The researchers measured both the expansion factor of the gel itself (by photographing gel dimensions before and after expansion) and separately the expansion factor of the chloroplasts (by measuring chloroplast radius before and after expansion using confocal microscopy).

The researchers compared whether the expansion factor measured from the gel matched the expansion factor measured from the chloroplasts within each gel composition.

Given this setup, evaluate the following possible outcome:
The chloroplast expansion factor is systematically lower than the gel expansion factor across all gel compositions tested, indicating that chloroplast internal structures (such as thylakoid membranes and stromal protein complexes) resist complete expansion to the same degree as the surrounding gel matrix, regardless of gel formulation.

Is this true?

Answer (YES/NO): NO